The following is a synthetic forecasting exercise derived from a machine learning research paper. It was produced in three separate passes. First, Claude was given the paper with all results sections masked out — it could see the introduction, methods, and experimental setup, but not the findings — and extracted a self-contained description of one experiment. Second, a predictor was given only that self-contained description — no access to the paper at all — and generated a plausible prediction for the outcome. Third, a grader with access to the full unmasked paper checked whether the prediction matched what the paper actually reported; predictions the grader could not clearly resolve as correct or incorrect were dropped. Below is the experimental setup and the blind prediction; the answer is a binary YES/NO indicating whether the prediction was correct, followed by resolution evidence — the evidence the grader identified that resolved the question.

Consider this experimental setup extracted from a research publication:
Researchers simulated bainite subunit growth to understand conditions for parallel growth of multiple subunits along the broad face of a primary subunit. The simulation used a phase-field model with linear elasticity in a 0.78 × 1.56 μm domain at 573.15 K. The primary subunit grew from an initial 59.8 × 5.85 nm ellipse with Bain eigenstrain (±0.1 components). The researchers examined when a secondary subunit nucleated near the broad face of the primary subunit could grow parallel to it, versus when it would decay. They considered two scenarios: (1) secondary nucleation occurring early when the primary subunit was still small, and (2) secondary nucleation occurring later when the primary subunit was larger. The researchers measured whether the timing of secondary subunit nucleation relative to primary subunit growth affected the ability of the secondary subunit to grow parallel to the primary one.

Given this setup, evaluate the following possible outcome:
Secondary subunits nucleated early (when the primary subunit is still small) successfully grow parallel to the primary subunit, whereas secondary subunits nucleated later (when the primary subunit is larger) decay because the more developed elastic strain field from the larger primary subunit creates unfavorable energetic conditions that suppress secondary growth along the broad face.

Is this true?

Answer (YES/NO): YES